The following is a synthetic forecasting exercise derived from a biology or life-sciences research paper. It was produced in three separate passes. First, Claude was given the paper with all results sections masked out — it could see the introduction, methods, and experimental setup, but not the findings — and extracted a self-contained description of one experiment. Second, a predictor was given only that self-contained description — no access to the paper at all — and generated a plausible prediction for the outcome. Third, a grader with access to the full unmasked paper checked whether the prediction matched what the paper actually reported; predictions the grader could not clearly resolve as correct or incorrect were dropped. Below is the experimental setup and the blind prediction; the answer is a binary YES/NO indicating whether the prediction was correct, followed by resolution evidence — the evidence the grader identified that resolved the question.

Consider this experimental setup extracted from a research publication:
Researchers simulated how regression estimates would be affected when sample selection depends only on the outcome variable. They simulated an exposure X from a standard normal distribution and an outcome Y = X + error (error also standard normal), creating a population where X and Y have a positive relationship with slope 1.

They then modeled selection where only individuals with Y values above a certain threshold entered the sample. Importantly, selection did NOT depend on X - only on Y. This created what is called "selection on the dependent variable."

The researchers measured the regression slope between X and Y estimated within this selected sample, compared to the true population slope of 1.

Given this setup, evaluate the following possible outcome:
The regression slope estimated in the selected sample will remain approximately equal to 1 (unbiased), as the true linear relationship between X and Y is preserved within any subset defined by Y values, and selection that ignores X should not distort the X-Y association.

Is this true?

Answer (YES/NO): NO